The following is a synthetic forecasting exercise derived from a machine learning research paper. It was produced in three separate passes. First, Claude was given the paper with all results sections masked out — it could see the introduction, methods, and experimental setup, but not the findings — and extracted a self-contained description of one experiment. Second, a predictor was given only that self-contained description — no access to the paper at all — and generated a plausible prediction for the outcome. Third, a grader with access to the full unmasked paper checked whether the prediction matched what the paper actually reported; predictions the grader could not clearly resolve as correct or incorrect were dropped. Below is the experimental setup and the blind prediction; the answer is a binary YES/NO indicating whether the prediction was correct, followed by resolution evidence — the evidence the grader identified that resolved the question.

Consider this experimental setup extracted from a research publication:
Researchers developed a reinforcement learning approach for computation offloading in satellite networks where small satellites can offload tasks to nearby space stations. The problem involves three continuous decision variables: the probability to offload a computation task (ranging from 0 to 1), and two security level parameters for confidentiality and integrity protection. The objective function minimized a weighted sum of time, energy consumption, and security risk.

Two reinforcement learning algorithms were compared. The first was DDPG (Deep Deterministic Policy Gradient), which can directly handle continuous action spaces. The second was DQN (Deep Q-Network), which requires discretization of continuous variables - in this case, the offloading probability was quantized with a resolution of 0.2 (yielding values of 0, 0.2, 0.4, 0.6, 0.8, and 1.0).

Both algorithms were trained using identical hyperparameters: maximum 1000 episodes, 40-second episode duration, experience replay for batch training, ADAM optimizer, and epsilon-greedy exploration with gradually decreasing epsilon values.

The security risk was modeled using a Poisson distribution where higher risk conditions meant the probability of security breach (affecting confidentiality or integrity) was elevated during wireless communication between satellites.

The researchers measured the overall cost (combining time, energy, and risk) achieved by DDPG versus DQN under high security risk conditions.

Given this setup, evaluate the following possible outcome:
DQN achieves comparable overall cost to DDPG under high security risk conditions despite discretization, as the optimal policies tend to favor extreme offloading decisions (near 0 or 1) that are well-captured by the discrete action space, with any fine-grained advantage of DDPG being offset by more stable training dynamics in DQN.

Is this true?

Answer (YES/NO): NO